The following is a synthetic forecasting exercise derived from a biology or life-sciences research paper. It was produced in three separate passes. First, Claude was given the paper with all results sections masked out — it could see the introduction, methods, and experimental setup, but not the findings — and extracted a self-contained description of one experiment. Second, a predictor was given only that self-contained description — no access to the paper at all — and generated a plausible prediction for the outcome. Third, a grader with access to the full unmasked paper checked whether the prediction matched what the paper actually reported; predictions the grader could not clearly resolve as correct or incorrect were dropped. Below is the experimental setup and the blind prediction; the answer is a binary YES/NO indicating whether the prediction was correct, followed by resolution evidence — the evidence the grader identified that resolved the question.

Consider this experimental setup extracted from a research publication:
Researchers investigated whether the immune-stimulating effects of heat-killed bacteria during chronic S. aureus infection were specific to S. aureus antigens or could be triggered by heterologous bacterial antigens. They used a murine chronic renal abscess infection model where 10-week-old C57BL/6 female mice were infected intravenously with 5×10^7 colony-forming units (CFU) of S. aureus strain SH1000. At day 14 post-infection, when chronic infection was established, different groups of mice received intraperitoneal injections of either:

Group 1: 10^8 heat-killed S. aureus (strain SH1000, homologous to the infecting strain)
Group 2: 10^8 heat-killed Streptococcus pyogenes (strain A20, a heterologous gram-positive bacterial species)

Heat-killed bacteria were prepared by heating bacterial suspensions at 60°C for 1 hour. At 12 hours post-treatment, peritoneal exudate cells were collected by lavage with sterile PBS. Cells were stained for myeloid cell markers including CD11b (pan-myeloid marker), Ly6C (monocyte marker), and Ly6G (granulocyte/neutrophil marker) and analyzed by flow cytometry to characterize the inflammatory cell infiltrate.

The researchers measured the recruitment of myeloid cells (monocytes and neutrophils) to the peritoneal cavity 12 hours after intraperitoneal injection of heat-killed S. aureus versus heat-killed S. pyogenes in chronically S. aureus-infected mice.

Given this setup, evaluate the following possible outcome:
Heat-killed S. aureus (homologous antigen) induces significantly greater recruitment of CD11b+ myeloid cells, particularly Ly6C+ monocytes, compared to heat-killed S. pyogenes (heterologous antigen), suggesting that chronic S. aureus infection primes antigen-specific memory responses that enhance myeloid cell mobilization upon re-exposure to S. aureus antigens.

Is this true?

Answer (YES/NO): NO